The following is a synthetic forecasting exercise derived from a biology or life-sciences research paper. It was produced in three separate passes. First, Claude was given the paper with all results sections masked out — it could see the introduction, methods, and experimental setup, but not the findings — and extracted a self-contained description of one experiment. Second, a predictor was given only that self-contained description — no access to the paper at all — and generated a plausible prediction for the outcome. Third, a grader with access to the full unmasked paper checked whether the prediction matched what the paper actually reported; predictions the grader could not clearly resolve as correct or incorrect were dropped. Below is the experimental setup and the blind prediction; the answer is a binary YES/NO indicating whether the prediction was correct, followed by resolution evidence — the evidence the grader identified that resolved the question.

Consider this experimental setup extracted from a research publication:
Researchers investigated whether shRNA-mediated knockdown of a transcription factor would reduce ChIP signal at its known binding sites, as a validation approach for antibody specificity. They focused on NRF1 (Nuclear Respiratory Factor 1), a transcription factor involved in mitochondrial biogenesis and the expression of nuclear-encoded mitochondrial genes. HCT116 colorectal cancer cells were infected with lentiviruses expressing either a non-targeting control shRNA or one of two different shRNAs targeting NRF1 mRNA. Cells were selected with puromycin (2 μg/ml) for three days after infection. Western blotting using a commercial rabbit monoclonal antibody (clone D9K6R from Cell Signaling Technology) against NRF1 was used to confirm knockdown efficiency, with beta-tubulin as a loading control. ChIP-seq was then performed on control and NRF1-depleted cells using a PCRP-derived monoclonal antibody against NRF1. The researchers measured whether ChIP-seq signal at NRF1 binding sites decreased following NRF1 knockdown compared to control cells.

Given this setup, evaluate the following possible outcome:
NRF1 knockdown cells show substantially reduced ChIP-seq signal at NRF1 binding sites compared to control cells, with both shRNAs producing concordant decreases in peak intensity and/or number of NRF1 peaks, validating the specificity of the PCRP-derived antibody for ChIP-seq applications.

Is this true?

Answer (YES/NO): YES